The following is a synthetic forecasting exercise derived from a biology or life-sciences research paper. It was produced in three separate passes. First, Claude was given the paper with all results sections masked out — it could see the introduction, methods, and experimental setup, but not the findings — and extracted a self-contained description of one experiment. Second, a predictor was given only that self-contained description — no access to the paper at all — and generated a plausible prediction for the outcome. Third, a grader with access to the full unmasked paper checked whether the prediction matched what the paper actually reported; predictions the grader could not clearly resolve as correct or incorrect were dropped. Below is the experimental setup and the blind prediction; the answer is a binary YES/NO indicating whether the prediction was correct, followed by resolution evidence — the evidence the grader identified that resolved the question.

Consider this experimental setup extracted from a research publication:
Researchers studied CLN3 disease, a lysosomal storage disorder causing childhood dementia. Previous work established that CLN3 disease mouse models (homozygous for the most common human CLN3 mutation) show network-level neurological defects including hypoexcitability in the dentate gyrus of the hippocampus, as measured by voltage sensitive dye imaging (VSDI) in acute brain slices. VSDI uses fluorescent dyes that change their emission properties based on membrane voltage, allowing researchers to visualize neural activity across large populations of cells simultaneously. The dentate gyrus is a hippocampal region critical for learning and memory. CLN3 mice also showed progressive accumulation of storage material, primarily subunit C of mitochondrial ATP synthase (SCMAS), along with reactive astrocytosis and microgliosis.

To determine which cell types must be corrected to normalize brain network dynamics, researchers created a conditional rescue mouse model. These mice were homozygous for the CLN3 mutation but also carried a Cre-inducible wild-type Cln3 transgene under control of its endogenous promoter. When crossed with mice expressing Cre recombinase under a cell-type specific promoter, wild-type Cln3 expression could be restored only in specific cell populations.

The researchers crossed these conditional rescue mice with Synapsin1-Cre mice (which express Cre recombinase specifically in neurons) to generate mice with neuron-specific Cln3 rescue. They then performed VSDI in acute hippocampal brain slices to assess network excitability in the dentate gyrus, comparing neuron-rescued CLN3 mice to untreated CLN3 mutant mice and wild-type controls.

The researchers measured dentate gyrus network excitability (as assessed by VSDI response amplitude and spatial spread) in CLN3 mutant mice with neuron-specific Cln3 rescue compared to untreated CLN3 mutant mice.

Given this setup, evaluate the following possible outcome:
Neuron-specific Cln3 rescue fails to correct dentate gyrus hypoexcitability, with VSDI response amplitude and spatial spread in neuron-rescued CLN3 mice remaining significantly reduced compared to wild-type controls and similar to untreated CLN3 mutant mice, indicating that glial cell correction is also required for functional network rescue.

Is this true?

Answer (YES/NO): NO